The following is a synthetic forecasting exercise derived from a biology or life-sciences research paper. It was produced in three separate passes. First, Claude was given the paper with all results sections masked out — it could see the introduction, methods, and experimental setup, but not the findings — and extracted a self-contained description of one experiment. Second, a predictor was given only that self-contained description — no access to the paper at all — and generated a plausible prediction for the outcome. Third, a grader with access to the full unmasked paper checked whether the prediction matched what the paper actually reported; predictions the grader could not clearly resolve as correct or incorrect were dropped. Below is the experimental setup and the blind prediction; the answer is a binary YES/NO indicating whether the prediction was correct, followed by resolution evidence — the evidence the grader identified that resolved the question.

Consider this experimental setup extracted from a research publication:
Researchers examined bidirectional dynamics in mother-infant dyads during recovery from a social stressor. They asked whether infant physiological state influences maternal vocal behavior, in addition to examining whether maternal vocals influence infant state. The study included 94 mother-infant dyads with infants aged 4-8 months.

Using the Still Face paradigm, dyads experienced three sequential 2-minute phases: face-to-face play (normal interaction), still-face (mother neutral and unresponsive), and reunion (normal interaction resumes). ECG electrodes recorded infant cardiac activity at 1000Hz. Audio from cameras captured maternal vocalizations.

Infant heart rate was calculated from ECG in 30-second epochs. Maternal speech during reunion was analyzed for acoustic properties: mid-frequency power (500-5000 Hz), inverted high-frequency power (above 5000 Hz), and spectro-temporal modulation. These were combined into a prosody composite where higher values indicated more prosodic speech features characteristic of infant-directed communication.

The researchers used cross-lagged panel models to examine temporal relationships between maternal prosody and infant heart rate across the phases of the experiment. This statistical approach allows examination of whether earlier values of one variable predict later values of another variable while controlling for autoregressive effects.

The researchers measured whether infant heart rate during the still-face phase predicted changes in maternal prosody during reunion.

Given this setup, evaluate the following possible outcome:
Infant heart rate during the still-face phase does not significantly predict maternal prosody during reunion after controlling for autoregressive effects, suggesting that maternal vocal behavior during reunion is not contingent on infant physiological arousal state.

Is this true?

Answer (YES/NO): YES